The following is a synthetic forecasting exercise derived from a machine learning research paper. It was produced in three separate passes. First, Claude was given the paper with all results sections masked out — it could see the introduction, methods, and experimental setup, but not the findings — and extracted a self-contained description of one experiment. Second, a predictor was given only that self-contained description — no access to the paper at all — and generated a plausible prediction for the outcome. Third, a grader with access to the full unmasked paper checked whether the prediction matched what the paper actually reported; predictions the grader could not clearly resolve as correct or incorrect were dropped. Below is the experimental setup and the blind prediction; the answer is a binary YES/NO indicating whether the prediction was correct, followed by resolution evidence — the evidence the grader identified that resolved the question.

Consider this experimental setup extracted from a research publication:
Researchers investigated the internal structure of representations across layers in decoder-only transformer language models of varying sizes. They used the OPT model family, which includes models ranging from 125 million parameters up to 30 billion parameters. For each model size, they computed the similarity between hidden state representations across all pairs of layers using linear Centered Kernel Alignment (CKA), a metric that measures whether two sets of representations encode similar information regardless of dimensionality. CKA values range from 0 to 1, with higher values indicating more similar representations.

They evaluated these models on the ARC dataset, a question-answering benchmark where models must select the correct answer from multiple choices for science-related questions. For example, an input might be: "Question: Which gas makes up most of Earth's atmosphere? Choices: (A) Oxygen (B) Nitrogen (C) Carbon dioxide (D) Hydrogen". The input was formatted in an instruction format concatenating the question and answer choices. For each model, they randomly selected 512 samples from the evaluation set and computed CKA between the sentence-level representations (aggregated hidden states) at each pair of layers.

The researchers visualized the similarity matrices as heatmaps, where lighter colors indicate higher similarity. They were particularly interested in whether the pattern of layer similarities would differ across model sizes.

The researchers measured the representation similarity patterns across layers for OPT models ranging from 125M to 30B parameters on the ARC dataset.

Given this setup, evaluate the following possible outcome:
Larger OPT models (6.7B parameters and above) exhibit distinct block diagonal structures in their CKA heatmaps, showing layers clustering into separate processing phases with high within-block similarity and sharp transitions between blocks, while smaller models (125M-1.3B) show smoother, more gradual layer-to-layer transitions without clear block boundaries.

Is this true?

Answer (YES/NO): NO